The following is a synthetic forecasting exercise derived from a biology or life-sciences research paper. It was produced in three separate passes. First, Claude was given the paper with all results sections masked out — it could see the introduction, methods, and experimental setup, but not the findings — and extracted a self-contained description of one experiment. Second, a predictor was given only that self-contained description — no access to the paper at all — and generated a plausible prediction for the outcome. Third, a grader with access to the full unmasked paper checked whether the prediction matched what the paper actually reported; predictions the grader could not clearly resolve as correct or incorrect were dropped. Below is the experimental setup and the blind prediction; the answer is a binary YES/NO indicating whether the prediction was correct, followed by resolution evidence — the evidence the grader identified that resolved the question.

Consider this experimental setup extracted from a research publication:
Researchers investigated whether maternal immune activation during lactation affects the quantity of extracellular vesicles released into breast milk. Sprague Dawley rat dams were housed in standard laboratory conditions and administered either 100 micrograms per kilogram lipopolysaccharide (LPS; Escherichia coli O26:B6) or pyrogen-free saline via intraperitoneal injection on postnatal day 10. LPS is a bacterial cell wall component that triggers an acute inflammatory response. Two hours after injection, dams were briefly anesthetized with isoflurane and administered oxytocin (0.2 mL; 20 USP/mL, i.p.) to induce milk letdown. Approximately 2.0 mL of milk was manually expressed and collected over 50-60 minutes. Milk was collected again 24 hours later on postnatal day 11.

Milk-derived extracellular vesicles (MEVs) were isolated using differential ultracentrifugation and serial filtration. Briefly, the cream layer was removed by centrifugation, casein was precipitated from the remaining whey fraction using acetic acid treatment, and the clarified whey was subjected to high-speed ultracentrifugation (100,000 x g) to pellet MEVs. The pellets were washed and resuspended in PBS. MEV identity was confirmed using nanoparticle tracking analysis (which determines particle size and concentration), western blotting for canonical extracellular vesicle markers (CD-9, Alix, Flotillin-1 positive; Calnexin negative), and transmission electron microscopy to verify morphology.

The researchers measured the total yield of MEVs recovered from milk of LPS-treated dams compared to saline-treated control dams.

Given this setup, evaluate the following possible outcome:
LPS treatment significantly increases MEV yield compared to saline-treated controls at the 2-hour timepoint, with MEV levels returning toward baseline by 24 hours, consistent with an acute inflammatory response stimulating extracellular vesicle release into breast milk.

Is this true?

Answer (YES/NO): NO